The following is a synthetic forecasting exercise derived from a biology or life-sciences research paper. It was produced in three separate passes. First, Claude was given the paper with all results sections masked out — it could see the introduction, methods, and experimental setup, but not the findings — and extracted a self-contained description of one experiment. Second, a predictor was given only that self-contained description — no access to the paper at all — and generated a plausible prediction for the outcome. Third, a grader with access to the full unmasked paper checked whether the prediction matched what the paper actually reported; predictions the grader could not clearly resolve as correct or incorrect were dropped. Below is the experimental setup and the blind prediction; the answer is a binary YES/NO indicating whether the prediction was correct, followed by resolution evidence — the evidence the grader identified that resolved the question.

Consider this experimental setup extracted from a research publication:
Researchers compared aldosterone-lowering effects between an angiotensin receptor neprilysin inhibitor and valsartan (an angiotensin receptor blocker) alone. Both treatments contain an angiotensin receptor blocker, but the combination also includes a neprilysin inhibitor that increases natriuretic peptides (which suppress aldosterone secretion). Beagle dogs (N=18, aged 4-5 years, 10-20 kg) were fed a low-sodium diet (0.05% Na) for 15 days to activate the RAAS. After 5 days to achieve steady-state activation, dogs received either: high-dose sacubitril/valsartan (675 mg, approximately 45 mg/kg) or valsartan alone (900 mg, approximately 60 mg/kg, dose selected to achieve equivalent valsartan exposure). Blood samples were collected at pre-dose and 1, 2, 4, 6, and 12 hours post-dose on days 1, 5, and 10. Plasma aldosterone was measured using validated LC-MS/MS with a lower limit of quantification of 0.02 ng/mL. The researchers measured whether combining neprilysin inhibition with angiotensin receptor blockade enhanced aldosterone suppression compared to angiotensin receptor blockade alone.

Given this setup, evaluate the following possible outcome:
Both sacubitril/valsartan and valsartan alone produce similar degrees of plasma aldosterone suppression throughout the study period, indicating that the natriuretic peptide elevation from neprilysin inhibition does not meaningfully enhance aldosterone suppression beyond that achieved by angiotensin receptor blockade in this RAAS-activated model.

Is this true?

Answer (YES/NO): YES